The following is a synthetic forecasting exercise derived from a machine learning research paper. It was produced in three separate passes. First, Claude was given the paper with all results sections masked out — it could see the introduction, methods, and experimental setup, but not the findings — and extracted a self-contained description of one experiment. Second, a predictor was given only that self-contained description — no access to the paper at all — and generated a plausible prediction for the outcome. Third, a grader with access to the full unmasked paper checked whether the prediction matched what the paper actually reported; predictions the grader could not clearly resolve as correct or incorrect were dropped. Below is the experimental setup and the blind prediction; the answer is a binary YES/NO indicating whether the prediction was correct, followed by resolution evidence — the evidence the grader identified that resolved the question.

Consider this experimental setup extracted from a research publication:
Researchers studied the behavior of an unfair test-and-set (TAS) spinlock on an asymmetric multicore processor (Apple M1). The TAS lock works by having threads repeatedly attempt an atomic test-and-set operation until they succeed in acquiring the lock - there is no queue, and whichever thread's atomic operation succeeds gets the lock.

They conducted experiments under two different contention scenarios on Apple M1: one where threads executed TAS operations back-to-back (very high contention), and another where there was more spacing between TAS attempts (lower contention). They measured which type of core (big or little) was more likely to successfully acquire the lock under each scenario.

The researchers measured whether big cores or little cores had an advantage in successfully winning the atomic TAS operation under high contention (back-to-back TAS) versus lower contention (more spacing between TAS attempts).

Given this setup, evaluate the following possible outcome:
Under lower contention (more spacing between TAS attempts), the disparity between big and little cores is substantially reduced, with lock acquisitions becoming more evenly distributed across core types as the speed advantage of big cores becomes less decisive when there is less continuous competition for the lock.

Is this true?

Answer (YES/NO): NO